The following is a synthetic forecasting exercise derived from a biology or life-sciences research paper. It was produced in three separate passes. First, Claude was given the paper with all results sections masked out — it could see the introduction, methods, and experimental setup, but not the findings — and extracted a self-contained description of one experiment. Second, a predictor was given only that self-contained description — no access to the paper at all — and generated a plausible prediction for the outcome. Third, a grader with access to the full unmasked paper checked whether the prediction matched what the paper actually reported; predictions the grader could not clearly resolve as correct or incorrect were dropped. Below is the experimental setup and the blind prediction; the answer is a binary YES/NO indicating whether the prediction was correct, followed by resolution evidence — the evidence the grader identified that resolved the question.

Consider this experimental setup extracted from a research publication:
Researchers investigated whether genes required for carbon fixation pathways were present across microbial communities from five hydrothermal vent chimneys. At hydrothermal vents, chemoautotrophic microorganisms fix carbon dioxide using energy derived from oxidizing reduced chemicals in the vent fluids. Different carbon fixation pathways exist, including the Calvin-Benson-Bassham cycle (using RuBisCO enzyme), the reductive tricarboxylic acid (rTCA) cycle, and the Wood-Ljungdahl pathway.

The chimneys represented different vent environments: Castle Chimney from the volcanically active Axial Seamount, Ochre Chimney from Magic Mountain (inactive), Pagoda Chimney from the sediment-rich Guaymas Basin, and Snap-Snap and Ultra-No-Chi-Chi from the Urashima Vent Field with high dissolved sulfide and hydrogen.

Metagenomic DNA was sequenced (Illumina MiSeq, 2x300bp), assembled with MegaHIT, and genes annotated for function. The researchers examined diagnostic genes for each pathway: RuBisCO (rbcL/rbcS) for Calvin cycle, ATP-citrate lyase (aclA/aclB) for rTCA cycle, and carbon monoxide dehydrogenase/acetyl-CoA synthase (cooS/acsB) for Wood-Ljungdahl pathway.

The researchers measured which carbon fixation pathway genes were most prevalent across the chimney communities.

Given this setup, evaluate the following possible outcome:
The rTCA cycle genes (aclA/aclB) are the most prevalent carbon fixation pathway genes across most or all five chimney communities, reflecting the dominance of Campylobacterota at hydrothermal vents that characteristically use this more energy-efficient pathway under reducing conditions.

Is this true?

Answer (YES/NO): NO